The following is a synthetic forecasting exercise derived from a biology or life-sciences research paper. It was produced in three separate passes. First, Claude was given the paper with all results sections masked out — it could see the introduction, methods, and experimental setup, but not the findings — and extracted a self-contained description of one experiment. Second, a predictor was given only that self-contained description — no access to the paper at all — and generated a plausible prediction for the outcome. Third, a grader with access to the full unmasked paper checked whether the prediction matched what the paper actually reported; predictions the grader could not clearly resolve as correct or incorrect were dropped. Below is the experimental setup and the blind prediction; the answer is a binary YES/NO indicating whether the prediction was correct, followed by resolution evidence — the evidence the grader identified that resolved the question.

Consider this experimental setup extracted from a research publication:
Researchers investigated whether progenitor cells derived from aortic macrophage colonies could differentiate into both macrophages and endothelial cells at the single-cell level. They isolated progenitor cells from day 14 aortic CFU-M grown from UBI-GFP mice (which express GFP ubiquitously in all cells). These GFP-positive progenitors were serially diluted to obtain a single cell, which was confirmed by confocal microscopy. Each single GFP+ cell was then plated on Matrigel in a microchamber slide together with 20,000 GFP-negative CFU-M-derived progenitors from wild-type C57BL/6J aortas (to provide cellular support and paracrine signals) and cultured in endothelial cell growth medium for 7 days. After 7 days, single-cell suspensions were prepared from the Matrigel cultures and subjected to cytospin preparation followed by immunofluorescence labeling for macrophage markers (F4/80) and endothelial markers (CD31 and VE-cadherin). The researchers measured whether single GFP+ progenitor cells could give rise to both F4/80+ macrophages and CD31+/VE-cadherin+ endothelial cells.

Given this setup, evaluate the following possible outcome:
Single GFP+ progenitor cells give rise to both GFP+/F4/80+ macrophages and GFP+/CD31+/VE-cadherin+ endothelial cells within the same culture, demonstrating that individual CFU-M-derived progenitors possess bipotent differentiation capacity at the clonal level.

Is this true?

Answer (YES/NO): NO